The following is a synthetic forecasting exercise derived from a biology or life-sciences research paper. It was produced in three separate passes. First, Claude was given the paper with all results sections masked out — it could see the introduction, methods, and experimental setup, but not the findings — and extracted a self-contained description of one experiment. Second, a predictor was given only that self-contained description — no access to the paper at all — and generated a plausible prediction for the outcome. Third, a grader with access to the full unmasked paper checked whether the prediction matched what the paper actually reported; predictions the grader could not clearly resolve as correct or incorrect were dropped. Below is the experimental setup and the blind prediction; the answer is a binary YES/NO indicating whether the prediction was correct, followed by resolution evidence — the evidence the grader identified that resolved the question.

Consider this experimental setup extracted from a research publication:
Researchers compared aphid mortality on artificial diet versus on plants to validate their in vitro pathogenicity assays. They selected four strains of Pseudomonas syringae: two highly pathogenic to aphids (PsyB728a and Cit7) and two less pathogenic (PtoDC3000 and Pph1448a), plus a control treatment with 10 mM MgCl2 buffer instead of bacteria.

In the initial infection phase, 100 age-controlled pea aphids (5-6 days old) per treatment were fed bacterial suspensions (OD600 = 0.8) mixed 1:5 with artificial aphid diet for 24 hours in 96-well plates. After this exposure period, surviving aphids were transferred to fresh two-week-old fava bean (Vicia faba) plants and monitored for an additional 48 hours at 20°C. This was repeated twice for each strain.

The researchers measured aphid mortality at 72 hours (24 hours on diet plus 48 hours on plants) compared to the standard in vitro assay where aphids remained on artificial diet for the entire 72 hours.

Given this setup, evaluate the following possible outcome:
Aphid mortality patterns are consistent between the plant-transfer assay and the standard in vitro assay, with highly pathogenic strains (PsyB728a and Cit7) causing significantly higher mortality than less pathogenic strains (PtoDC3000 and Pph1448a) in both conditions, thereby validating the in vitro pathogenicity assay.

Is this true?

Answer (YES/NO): YES